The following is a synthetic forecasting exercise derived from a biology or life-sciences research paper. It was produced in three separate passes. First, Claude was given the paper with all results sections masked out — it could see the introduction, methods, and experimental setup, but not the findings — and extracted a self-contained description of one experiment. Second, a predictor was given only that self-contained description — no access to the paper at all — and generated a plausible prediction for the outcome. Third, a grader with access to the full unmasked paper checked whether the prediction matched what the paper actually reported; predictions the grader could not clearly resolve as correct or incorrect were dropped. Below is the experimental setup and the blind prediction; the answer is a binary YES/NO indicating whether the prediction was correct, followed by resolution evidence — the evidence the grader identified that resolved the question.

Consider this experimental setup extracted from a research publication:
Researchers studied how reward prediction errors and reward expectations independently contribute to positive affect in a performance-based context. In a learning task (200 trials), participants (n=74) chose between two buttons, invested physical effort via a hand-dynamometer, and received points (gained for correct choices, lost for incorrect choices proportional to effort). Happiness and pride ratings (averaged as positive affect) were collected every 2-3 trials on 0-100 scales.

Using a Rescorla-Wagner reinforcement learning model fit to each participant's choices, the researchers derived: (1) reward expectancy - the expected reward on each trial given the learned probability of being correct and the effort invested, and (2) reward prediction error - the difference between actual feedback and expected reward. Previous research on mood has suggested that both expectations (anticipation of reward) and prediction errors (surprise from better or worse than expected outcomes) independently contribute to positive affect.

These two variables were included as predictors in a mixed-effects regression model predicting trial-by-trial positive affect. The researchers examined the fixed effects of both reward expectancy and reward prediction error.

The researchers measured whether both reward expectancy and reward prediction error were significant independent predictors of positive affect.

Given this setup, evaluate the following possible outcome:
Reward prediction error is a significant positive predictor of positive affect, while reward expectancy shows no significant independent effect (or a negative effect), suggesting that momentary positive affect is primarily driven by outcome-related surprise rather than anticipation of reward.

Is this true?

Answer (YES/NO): NO